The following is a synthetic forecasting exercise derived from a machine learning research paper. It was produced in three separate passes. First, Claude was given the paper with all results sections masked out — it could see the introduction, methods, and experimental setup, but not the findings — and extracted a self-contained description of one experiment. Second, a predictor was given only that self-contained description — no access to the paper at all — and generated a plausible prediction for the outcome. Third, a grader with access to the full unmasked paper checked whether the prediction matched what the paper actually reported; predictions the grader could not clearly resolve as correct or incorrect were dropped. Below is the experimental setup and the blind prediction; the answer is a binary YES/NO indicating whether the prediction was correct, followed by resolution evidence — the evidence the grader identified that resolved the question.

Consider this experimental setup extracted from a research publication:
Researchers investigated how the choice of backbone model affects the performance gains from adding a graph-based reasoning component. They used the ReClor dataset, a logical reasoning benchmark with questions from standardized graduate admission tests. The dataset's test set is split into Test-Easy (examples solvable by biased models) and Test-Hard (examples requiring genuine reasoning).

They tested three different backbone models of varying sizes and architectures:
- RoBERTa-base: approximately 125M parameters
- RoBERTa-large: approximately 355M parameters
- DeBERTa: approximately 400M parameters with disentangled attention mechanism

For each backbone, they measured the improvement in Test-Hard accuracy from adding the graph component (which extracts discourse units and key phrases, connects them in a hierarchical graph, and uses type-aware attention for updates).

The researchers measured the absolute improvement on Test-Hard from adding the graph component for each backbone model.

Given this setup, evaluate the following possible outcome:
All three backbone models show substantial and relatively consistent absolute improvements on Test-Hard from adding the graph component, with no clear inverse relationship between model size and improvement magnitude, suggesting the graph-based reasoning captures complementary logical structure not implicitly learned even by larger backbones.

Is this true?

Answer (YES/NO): NO